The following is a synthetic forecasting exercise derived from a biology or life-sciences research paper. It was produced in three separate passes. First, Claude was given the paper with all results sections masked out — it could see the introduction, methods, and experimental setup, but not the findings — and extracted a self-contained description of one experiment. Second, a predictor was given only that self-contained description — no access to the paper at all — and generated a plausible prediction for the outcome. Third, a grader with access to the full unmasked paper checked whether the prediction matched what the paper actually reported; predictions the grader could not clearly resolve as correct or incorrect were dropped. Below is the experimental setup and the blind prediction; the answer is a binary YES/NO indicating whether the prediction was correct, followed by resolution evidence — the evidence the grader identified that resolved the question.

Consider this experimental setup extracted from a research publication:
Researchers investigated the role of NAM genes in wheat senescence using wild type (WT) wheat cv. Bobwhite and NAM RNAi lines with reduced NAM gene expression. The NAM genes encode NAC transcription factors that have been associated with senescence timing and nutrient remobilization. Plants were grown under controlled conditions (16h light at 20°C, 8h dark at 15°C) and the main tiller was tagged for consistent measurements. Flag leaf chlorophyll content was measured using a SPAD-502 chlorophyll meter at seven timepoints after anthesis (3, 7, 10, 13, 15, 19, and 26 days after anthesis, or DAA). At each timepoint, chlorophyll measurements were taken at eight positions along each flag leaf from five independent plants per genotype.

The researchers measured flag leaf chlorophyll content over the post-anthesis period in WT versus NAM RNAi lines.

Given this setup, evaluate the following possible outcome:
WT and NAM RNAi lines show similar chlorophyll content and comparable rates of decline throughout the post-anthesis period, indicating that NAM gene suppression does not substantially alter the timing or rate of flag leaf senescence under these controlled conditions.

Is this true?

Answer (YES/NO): NO